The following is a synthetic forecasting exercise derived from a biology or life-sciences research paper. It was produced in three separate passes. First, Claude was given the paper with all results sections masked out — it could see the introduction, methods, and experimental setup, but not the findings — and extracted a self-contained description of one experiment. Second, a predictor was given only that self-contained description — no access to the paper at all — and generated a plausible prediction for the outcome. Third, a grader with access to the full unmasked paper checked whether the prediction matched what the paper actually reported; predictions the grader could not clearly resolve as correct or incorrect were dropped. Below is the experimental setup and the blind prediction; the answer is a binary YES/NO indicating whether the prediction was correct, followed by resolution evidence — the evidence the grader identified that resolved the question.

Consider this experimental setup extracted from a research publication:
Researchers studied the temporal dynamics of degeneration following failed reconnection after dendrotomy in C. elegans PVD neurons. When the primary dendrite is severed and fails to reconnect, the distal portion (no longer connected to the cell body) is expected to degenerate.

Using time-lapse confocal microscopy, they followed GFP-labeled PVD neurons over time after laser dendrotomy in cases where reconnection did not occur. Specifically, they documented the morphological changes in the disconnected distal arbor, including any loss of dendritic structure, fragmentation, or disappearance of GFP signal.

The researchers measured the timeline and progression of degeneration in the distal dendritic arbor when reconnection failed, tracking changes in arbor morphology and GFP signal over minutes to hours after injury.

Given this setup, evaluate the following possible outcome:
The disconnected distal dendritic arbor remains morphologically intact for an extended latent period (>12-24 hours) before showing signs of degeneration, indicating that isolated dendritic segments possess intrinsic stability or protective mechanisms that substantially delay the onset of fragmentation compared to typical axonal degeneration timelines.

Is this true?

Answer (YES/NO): NO